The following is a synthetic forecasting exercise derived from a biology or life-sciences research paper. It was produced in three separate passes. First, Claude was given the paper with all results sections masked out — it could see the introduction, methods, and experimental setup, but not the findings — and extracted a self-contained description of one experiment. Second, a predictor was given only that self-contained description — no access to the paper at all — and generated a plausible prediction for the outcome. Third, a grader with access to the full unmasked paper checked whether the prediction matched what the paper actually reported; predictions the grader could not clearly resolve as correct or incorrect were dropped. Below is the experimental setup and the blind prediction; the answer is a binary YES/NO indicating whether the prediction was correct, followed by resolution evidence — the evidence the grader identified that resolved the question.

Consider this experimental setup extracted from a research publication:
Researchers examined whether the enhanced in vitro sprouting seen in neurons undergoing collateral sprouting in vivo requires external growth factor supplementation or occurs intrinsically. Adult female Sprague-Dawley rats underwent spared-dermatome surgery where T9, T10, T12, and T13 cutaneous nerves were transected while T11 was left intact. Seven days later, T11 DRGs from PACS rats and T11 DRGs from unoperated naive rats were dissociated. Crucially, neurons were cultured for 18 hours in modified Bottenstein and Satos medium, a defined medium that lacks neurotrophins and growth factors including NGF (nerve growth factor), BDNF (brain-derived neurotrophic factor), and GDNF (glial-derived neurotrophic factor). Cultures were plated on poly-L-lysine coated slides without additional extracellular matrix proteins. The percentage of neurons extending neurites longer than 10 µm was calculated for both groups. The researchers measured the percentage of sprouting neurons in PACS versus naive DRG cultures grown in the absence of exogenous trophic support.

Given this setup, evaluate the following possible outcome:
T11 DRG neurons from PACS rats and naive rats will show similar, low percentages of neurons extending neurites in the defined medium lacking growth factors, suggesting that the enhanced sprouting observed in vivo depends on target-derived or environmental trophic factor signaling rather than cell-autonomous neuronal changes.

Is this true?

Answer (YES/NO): NO